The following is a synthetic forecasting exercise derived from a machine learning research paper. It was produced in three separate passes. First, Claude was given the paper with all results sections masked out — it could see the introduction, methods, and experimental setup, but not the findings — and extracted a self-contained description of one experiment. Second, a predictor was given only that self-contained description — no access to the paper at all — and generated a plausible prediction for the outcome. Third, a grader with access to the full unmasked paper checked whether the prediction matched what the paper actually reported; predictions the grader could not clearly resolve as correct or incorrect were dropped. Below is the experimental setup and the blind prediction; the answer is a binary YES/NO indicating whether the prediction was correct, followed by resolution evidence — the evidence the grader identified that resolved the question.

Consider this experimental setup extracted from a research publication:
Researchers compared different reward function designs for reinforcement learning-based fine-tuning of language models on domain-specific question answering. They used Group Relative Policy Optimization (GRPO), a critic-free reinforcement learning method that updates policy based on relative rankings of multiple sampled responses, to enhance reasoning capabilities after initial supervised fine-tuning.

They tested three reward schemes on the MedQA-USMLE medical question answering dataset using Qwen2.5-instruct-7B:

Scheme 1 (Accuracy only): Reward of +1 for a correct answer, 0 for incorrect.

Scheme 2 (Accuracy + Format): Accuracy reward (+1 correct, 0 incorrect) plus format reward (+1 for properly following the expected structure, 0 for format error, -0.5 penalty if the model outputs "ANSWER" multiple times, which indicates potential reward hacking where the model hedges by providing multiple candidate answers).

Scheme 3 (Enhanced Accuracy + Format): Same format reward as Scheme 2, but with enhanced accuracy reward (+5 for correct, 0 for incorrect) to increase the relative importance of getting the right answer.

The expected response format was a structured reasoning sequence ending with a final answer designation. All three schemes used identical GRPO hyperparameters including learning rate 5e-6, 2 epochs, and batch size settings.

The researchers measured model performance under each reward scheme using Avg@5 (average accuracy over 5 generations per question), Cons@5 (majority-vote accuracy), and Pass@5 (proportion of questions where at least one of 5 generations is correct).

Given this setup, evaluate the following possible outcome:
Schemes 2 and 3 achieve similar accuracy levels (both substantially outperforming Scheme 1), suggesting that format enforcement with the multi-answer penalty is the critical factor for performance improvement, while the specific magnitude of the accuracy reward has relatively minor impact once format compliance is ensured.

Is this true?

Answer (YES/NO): NO